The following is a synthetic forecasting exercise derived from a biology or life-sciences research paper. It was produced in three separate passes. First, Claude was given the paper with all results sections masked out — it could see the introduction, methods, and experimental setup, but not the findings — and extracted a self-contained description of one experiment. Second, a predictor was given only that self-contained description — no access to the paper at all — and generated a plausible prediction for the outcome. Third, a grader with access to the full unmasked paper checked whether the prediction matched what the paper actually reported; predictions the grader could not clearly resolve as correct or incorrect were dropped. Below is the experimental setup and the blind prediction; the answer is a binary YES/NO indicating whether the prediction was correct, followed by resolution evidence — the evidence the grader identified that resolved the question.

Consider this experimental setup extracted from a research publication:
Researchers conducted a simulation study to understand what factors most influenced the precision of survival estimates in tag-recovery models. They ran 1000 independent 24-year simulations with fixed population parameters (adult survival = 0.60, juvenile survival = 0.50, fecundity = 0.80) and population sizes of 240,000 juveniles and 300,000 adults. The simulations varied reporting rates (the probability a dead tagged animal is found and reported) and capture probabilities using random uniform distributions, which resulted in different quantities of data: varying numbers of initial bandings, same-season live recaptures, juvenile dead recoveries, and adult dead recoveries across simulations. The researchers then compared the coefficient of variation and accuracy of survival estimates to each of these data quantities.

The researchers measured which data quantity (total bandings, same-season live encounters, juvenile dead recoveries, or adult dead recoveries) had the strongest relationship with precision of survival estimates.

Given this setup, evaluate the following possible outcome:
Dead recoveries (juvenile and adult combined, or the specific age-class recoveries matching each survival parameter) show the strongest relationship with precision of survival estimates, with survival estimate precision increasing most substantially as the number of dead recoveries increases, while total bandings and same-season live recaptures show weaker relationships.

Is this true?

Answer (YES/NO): NO